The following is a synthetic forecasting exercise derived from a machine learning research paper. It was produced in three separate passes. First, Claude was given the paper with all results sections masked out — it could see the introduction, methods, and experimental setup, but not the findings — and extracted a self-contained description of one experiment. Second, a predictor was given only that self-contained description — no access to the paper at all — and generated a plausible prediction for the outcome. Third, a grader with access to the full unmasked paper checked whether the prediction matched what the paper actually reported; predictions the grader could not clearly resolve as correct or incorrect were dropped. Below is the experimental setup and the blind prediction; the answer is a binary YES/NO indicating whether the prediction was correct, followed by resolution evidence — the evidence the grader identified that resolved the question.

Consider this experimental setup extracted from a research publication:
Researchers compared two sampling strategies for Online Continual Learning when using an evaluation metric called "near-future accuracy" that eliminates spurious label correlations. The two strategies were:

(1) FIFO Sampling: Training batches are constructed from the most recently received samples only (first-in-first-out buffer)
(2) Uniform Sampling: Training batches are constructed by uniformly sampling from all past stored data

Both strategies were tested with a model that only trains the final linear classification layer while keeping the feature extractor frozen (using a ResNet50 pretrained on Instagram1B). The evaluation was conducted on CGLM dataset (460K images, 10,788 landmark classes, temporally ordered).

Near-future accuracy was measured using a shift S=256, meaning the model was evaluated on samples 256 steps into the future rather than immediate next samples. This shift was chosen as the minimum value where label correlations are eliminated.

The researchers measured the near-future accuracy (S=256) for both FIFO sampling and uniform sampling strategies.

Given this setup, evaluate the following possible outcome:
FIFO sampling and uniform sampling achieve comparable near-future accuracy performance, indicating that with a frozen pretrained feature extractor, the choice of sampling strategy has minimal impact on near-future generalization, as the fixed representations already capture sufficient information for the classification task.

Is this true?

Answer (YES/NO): NO